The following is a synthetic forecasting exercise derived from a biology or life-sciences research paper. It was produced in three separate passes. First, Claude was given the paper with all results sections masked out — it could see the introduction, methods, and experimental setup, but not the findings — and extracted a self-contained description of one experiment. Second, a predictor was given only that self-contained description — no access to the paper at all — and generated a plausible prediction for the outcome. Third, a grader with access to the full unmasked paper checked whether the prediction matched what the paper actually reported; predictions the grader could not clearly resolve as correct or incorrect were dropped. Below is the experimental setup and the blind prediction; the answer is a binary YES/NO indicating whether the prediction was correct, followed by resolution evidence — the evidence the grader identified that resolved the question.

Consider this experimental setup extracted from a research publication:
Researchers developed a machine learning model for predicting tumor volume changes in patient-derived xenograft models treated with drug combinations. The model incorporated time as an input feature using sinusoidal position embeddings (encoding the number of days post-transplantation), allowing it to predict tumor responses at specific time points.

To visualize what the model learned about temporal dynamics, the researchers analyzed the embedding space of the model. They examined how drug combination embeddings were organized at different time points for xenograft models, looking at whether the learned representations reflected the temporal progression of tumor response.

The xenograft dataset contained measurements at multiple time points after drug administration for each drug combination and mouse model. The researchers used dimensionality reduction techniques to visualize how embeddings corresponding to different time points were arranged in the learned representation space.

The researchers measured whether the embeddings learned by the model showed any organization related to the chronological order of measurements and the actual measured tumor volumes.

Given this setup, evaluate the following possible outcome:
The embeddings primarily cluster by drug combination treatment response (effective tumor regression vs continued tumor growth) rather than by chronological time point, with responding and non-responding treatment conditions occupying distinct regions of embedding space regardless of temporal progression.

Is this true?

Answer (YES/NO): NO